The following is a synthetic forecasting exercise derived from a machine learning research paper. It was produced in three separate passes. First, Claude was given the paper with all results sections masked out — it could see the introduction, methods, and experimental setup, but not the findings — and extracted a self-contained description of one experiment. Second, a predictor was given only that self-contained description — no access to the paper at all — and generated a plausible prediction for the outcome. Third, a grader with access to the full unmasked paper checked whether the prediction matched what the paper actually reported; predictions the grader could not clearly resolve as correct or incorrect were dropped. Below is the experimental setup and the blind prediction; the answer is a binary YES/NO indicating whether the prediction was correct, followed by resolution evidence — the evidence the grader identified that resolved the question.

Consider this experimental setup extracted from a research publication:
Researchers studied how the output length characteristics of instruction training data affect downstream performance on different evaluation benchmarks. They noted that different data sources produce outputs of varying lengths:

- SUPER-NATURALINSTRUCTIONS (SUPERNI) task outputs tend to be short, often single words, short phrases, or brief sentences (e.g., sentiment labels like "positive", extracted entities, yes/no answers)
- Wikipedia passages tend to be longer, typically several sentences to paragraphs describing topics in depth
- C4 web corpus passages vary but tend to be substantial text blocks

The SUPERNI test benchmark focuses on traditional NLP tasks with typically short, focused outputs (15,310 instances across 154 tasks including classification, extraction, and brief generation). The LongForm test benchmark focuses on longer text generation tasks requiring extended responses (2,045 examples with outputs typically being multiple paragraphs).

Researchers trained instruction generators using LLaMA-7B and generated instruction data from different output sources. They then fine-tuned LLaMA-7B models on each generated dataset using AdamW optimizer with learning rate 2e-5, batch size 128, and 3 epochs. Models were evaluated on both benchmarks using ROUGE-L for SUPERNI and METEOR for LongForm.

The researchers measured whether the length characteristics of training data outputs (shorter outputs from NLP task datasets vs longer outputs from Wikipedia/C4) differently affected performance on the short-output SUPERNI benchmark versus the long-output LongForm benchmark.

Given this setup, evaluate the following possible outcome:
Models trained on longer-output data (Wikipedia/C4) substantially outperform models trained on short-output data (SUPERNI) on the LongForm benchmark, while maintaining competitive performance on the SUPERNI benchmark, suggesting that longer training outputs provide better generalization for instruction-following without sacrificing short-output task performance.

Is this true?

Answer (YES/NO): NO